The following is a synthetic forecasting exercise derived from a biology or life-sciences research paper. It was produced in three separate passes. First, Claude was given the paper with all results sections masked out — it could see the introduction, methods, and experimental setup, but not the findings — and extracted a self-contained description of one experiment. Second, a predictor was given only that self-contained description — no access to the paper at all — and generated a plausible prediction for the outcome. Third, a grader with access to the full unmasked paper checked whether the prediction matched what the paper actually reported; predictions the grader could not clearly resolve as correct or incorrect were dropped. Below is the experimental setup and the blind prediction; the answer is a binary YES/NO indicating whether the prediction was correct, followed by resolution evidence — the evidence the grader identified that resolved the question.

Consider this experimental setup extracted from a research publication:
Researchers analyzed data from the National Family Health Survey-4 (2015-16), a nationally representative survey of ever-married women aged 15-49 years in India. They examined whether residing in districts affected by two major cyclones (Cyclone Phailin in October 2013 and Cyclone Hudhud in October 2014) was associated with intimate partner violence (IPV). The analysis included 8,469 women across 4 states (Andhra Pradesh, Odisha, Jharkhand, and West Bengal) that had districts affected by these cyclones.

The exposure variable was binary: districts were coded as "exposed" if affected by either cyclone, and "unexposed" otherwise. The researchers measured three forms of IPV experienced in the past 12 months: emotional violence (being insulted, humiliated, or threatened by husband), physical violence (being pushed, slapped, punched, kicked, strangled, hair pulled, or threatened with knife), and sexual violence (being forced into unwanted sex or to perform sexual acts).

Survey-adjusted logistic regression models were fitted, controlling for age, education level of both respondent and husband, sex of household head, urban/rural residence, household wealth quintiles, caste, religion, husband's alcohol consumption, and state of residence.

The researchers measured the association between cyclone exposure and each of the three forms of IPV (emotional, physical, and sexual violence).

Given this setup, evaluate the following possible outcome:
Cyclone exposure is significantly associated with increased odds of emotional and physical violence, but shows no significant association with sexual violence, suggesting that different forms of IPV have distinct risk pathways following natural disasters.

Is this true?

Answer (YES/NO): NO